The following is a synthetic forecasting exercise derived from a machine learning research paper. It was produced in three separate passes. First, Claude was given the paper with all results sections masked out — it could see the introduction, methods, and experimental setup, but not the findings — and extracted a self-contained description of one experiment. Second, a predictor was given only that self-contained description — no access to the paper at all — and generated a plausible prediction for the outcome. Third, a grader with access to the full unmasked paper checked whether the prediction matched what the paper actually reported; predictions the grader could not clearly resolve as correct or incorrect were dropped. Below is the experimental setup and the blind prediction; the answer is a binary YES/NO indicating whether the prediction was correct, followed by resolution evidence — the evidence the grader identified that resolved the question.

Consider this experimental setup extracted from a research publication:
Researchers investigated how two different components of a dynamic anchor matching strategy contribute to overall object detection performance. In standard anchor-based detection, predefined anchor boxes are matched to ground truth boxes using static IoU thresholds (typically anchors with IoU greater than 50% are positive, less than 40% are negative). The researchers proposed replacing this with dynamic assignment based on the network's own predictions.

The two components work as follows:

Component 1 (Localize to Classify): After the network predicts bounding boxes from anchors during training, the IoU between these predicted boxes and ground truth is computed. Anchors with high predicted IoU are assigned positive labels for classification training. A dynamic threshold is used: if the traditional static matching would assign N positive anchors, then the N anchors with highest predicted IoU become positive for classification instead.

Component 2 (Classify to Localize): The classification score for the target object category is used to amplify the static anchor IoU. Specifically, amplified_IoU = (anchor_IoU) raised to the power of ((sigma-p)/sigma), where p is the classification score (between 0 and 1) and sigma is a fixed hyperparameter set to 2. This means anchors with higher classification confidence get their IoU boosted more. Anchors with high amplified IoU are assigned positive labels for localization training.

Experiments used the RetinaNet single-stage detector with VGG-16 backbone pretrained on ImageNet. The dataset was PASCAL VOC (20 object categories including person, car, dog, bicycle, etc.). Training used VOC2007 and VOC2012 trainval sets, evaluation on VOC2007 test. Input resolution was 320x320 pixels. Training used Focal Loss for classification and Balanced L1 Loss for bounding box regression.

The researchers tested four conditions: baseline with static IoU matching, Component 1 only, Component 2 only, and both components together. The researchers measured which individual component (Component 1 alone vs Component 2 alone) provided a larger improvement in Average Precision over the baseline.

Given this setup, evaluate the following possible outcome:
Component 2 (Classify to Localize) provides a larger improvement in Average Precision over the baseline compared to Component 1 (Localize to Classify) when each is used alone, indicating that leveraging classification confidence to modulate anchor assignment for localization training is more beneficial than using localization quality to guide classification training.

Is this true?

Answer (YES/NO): NO